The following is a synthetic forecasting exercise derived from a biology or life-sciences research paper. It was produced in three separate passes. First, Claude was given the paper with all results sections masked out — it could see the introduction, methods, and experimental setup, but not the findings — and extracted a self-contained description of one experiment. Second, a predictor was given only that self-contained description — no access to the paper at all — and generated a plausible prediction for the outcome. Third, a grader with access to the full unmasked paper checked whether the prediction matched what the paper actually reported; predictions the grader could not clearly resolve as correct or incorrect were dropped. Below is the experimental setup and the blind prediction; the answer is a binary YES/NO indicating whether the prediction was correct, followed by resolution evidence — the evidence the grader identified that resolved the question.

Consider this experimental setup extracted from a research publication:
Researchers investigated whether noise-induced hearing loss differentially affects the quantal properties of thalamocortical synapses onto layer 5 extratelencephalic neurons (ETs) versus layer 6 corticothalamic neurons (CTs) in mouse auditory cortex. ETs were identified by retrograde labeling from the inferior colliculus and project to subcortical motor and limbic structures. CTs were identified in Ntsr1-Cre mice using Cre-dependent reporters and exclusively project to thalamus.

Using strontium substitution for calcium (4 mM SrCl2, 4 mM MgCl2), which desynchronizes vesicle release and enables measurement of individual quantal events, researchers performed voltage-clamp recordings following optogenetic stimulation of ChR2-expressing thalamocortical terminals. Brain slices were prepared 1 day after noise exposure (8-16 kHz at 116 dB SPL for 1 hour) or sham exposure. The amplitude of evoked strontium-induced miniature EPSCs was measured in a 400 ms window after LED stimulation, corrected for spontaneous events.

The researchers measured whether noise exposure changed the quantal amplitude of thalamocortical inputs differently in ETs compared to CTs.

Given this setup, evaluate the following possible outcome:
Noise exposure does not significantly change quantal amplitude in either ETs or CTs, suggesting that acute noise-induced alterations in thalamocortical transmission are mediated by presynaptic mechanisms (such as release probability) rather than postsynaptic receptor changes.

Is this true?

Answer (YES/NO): NO